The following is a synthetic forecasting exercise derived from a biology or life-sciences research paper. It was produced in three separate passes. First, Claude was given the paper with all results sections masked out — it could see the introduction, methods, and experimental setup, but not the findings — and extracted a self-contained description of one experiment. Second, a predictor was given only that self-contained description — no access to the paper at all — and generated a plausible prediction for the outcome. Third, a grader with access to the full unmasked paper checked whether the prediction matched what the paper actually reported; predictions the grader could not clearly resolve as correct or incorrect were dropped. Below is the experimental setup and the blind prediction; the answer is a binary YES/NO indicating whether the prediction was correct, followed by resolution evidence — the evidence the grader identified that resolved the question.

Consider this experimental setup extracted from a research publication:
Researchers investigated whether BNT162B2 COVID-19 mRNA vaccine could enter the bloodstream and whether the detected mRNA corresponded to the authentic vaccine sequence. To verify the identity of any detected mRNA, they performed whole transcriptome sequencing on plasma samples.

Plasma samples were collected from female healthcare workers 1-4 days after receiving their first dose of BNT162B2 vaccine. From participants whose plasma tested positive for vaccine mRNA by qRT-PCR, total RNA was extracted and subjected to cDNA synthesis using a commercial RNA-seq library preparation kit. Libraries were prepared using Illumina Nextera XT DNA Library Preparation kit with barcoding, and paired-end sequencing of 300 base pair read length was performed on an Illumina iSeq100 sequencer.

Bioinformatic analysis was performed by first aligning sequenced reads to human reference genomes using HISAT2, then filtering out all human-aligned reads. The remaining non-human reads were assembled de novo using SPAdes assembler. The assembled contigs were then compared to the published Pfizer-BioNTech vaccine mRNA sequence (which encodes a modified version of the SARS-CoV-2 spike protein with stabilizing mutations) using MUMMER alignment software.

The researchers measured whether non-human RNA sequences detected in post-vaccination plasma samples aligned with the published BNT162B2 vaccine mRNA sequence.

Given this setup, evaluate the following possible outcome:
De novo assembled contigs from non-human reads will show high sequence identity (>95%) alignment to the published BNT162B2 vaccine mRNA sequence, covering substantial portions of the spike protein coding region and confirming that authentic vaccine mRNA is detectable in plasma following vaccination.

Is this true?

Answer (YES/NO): YES